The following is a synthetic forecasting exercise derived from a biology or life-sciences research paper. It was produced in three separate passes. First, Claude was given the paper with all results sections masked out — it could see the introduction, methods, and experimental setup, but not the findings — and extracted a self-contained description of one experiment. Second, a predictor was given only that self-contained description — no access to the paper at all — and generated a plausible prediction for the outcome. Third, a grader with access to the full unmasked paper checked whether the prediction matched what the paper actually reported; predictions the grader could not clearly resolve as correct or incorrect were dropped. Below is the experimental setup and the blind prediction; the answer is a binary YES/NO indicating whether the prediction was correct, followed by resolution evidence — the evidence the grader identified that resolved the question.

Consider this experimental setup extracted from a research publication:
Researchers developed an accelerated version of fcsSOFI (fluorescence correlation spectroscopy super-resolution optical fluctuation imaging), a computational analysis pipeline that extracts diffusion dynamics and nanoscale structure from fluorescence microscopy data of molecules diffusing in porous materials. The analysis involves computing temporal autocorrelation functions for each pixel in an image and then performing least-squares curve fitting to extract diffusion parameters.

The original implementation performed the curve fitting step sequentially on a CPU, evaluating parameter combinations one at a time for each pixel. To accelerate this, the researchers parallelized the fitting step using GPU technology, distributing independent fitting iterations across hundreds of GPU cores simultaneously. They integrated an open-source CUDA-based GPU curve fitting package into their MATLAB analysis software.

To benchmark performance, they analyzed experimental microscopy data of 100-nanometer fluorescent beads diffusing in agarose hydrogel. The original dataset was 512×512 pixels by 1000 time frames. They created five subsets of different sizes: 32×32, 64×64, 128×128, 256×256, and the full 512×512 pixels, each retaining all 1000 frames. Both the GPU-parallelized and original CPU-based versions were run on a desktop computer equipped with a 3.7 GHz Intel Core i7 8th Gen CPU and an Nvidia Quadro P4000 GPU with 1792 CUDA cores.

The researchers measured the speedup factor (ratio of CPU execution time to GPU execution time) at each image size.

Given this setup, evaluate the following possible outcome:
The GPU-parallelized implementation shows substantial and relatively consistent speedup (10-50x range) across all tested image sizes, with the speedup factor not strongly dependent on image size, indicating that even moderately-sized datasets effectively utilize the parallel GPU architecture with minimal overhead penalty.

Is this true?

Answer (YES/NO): NO